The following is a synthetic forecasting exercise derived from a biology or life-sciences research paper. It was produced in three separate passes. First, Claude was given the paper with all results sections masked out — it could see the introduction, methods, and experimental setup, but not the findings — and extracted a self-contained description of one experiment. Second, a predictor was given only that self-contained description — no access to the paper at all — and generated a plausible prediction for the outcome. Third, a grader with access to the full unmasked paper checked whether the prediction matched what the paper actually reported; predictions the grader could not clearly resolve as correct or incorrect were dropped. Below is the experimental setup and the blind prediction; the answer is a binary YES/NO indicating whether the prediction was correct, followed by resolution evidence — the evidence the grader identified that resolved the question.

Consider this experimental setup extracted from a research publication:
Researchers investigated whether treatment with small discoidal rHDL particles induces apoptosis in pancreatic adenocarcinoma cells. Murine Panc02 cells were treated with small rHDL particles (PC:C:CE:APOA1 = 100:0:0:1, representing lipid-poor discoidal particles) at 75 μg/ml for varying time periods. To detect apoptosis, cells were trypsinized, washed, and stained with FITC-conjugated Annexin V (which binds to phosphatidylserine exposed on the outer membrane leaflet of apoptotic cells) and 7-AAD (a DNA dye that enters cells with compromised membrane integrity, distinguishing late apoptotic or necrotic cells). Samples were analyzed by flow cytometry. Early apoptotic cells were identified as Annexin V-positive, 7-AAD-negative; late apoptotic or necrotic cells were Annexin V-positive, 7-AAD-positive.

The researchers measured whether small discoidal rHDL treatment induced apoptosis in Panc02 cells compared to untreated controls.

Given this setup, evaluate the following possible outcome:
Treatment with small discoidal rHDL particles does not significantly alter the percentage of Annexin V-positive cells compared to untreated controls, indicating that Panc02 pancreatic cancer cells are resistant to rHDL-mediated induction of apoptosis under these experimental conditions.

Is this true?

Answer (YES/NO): NO